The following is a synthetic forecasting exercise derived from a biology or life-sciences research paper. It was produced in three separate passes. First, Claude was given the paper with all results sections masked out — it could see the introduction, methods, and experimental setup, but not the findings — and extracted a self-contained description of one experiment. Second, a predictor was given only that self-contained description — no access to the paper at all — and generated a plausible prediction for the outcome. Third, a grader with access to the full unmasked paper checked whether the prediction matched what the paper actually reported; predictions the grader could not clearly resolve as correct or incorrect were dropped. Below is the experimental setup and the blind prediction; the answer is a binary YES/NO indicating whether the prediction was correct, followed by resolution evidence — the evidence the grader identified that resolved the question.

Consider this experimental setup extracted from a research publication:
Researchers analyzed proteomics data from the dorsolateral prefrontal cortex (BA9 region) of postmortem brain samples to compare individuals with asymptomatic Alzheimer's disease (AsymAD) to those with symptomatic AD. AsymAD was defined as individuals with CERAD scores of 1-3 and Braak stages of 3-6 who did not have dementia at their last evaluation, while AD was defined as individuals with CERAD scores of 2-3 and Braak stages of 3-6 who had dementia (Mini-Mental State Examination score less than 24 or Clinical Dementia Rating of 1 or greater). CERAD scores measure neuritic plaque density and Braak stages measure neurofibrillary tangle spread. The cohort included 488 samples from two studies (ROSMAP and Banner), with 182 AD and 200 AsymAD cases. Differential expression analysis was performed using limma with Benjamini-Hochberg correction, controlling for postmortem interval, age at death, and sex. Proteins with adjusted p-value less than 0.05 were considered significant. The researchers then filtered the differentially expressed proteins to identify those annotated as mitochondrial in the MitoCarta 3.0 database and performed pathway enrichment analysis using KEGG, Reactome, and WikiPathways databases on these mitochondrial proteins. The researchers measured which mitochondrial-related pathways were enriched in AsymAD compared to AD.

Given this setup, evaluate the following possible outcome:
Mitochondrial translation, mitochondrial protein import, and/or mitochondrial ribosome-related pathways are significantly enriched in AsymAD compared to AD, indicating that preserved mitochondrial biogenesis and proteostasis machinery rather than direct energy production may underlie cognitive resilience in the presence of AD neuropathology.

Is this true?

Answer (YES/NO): NO